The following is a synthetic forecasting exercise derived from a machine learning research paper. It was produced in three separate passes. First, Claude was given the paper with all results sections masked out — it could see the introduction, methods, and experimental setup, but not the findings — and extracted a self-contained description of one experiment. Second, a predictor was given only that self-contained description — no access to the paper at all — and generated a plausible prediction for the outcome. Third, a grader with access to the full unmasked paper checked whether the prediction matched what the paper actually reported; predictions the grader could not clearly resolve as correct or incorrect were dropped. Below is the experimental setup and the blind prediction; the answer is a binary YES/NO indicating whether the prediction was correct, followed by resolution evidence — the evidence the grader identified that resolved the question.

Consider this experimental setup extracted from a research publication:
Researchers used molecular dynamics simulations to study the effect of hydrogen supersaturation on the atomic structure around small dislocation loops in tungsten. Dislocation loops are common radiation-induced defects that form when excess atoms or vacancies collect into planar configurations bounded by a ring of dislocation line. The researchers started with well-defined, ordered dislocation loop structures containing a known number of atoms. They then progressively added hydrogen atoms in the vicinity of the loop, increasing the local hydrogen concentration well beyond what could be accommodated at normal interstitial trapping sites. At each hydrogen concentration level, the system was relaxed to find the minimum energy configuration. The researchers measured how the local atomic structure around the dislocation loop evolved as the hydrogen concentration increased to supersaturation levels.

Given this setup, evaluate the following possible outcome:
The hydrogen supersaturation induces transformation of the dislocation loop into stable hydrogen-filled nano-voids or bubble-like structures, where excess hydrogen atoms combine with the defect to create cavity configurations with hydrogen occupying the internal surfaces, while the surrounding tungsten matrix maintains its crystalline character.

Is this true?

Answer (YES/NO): NO